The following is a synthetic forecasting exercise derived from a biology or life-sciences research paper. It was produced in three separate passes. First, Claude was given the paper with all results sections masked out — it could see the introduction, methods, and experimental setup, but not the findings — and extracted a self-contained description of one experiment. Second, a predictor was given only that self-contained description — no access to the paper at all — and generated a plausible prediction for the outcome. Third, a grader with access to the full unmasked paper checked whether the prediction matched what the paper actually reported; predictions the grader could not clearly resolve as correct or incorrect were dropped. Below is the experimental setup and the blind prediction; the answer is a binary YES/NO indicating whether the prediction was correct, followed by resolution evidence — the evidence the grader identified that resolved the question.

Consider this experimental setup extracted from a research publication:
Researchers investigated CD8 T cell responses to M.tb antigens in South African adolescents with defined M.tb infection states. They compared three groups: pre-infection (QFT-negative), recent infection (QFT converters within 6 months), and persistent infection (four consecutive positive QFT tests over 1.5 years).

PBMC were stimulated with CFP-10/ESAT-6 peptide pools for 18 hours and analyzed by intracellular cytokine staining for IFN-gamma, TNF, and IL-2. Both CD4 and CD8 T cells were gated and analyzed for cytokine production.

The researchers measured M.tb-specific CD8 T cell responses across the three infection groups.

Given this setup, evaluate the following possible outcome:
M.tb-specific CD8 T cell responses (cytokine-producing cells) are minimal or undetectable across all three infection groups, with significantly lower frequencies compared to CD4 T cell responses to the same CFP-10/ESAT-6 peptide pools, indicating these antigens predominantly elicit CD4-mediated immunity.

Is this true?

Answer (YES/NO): YES